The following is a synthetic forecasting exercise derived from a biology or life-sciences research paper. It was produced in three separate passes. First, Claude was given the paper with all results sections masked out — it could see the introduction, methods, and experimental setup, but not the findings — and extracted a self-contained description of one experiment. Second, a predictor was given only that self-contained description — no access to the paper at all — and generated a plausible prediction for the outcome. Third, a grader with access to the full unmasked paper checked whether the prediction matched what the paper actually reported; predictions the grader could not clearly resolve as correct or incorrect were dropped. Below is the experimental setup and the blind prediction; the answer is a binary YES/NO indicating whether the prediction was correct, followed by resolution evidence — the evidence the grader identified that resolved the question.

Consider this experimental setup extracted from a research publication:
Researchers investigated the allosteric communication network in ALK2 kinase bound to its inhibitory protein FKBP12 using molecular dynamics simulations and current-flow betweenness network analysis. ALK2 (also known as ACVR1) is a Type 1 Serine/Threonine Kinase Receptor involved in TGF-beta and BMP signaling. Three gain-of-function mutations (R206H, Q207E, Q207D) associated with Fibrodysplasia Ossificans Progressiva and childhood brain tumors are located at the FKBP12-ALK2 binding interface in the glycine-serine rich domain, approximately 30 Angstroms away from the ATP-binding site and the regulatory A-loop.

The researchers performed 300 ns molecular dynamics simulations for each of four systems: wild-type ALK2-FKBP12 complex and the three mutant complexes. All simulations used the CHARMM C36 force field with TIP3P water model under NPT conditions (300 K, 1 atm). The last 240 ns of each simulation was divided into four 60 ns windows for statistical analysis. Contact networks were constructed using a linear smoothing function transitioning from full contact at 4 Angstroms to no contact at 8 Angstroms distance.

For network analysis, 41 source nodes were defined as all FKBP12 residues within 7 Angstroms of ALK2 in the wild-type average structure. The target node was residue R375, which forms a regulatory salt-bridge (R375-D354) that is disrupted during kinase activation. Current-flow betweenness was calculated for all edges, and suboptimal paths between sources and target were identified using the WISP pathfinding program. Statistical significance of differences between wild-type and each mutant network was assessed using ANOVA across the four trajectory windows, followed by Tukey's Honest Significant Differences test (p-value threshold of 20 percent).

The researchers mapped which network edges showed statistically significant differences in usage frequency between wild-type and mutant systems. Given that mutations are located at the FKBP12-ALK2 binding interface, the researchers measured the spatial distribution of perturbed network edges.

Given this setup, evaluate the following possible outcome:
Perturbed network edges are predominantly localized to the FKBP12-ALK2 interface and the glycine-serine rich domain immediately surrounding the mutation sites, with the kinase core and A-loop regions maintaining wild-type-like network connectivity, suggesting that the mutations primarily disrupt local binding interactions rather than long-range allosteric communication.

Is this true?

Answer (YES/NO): NO